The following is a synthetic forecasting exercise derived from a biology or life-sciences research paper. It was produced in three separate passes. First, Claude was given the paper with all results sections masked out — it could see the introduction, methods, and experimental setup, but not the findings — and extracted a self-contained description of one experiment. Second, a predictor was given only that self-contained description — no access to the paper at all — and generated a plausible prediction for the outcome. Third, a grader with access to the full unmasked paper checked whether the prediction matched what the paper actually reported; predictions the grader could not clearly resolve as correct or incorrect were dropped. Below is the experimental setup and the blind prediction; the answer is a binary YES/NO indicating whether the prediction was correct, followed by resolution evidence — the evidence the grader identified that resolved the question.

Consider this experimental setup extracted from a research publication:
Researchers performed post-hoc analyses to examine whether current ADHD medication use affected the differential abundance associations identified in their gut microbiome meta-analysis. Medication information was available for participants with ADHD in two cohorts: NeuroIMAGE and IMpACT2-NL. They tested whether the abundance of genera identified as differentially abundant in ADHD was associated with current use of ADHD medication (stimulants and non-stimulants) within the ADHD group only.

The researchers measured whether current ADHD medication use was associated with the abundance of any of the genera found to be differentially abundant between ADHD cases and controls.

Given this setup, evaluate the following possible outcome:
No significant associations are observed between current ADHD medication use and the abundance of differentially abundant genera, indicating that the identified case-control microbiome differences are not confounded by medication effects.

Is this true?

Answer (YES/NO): NO